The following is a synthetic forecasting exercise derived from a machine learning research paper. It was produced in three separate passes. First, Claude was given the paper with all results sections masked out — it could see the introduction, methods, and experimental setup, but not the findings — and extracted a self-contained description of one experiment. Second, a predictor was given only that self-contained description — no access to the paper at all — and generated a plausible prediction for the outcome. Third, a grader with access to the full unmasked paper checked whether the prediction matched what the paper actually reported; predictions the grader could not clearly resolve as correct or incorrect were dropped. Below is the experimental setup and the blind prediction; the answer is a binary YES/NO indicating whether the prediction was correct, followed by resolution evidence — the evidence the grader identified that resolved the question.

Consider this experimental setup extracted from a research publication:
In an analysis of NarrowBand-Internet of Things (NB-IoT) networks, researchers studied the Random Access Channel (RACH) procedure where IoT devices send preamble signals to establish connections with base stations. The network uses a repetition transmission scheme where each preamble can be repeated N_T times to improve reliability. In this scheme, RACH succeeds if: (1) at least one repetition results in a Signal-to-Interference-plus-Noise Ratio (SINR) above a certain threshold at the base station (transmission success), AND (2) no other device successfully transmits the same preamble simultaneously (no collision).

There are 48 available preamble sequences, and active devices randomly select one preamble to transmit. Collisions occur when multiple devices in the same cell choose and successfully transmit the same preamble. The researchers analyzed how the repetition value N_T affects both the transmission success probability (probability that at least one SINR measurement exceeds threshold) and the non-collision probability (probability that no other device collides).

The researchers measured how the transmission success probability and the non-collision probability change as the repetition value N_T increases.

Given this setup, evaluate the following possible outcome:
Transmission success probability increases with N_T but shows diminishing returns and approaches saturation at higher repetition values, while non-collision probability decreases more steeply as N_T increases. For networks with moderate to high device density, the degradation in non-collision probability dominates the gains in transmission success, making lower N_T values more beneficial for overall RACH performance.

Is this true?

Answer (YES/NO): NO